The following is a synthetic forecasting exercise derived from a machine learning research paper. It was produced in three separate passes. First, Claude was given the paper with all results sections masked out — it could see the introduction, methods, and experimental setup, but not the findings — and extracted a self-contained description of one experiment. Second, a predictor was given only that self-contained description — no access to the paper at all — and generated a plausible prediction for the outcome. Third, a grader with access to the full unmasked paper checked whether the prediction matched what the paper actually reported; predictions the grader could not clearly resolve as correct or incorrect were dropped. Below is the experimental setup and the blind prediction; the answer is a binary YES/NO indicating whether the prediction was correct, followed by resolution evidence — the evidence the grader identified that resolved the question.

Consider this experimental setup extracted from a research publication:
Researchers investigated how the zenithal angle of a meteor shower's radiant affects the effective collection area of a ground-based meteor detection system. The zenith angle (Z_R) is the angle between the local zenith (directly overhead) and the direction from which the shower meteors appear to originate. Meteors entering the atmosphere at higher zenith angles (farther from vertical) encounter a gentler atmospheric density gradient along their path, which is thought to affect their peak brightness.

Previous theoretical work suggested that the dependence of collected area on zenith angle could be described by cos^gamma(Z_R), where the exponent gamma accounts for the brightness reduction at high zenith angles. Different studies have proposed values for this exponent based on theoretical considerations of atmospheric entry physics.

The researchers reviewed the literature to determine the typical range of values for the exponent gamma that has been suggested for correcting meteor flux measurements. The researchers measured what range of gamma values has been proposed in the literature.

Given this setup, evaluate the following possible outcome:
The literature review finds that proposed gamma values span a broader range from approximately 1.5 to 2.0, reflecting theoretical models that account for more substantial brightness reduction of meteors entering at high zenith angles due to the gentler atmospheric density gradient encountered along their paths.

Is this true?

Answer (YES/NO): YES